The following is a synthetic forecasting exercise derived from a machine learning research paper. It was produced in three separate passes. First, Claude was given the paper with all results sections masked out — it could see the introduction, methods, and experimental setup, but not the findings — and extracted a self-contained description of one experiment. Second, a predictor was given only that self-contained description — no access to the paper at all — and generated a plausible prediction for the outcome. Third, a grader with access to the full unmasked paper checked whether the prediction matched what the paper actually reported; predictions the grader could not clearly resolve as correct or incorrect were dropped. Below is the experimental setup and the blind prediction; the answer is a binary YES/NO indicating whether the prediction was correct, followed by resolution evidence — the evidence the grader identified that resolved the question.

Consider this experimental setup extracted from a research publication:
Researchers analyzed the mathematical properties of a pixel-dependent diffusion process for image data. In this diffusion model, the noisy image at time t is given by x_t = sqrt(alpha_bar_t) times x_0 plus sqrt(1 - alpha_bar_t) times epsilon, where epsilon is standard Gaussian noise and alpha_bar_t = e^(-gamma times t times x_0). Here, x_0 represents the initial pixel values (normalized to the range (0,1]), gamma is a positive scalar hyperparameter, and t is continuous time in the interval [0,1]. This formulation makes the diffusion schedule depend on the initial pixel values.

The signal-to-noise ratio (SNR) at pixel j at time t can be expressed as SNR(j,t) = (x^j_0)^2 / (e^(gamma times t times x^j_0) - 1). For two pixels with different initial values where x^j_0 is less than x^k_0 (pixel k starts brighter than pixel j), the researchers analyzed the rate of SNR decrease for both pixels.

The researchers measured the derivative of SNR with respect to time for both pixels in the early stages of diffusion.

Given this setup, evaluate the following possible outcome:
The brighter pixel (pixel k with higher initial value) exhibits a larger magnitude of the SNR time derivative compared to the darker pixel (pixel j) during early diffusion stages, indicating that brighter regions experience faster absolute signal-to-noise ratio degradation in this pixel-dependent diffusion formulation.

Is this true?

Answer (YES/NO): YES